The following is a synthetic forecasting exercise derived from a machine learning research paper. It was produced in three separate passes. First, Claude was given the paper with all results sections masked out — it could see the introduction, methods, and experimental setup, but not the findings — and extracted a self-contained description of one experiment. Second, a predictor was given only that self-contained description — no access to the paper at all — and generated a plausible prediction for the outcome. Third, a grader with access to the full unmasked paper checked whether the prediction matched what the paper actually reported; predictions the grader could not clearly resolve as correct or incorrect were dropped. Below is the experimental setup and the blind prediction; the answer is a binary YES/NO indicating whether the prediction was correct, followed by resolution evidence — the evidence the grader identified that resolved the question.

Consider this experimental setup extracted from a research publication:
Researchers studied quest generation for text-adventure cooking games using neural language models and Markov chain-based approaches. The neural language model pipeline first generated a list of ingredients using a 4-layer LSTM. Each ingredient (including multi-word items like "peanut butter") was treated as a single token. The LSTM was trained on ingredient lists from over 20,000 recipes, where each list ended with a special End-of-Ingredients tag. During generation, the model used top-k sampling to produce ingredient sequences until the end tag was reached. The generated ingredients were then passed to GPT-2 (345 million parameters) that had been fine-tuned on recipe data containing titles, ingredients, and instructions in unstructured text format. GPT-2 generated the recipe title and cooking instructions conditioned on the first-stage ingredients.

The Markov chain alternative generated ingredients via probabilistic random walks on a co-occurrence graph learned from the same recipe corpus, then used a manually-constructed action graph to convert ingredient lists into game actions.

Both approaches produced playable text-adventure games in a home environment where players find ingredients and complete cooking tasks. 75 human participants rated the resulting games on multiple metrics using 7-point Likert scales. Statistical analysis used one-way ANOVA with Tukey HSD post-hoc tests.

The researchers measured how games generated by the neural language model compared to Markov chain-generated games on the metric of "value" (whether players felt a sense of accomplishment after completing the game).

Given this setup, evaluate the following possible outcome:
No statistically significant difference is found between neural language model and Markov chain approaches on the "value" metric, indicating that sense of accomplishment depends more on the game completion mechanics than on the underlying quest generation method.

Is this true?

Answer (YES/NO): NO